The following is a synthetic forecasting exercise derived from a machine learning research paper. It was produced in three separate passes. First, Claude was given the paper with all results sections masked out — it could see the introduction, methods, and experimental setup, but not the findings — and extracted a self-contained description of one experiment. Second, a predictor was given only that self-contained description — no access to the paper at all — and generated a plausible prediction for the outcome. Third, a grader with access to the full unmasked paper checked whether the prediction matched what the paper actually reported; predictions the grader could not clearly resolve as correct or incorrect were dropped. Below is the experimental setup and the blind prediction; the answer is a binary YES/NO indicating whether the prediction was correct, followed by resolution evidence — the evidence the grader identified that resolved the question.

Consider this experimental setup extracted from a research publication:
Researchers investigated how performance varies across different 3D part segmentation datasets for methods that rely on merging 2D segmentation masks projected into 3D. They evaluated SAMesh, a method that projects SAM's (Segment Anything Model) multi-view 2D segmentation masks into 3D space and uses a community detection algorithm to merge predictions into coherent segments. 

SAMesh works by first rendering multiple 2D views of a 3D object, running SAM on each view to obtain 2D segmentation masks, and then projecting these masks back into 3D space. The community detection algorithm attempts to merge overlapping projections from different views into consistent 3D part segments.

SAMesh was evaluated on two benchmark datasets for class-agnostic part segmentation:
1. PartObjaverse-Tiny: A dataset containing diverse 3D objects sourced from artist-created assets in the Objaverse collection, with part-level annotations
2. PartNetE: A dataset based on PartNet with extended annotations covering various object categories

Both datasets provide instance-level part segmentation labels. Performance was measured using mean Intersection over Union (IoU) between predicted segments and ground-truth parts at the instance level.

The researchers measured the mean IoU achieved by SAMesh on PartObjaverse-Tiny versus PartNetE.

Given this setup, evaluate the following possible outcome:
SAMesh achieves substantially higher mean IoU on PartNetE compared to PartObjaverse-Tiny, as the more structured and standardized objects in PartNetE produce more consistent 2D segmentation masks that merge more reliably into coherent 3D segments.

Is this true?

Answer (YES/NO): NO